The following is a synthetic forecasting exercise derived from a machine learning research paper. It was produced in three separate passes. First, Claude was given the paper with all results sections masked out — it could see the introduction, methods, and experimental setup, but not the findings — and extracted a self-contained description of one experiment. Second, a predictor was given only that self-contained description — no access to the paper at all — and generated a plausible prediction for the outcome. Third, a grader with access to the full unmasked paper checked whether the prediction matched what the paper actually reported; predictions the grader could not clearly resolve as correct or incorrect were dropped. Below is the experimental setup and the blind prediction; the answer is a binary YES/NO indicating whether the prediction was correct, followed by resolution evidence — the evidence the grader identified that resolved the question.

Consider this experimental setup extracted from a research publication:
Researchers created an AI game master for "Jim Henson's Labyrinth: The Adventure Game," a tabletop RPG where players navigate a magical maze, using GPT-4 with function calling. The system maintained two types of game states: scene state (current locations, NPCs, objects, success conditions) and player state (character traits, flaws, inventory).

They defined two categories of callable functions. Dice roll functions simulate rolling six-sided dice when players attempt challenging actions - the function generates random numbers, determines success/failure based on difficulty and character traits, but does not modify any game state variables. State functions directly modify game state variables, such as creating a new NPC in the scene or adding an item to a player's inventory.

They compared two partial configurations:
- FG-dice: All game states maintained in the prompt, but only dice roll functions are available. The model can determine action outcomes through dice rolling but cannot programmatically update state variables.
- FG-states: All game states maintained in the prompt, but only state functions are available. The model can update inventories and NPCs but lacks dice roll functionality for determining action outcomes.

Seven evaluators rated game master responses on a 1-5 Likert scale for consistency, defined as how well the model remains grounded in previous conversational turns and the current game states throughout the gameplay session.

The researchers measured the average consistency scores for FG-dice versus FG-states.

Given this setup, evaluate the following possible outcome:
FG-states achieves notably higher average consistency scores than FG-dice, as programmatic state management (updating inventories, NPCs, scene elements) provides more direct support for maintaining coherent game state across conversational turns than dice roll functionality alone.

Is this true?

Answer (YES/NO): NO